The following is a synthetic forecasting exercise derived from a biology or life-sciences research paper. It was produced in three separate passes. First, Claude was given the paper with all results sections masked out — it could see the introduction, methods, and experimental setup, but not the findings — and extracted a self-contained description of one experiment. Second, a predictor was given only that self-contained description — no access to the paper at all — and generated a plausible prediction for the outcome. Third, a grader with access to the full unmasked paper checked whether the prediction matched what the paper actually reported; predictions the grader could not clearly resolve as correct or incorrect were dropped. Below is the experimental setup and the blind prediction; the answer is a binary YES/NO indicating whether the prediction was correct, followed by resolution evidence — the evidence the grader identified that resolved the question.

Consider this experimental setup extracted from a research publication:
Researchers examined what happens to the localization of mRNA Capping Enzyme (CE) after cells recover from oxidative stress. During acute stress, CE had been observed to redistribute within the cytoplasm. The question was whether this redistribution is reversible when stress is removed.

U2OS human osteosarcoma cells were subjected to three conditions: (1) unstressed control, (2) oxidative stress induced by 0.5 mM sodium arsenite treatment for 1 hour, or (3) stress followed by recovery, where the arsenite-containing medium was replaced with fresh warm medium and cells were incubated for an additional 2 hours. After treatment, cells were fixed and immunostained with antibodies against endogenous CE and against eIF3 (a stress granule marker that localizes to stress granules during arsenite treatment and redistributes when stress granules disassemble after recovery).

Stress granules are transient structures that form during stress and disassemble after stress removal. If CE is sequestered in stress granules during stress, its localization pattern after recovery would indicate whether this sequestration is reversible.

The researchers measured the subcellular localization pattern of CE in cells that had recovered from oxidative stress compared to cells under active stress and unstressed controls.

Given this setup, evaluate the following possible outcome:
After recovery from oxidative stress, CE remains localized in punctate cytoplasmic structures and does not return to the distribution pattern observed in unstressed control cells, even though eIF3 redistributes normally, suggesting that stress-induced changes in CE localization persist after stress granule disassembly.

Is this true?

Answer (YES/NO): NO